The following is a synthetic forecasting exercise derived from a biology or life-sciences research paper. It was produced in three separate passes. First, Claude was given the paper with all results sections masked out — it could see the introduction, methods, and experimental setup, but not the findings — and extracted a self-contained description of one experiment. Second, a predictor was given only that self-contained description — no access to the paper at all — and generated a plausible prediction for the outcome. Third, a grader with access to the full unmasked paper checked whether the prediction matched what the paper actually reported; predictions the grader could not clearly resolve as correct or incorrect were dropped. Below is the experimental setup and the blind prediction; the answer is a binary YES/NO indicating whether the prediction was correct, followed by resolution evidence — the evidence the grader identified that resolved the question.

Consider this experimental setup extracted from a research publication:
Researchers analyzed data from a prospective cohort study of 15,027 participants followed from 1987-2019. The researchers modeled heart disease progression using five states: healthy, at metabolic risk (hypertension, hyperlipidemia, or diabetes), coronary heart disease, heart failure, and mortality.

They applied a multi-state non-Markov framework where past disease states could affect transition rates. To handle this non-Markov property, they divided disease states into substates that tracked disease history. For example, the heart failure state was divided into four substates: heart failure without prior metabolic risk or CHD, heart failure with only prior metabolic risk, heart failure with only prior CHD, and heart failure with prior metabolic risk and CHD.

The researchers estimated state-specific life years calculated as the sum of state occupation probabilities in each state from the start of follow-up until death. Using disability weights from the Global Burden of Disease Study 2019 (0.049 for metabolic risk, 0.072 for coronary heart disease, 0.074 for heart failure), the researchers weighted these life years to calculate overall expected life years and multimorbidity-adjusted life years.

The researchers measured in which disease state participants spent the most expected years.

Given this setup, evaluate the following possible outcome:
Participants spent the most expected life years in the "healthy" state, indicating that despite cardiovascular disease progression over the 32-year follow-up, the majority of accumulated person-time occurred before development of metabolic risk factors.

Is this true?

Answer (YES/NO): NO